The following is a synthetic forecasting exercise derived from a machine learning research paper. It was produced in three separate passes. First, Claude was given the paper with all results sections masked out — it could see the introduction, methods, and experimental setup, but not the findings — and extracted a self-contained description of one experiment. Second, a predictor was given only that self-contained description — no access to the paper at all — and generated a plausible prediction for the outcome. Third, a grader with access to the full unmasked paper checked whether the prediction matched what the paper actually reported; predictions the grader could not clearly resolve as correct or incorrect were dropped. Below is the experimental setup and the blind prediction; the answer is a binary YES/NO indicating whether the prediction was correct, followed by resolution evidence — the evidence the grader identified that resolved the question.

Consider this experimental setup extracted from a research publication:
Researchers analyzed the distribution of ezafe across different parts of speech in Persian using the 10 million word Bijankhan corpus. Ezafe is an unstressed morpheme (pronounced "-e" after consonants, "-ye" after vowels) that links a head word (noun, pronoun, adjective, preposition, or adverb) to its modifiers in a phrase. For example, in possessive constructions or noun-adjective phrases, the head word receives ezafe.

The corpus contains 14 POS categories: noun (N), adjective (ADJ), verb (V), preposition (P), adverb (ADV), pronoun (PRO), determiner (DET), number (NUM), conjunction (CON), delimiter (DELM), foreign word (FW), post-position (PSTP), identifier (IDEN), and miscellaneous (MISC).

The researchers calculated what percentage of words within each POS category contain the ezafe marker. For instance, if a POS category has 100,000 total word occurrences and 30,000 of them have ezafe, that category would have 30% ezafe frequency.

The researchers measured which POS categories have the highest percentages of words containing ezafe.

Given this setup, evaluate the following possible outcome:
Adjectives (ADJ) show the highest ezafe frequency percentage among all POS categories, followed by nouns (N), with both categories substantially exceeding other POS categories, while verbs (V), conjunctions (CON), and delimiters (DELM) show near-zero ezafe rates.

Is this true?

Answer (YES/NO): NO